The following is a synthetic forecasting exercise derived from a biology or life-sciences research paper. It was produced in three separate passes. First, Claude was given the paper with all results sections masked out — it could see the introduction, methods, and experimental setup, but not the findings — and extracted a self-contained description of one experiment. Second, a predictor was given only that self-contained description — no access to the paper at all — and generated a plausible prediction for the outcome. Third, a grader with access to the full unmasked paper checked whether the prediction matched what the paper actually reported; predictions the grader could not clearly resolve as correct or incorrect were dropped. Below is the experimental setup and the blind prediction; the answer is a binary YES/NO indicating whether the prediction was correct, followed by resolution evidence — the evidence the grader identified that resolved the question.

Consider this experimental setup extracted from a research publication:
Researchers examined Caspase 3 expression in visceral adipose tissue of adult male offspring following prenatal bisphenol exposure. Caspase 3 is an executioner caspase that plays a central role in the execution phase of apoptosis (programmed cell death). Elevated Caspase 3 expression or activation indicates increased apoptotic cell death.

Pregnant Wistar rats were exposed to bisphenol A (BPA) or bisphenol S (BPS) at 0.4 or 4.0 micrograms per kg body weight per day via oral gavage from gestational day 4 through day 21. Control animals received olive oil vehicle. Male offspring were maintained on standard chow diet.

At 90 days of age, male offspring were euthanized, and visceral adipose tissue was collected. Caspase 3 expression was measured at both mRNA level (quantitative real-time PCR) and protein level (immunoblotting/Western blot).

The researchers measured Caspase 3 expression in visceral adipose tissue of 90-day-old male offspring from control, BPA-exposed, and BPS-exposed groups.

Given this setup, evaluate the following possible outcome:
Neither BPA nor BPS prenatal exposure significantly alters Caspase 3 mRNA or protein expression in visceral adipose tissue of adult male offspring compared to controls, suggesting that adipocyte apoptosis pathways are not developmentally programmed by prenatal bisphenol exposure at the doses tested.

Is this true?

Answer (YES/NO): NO